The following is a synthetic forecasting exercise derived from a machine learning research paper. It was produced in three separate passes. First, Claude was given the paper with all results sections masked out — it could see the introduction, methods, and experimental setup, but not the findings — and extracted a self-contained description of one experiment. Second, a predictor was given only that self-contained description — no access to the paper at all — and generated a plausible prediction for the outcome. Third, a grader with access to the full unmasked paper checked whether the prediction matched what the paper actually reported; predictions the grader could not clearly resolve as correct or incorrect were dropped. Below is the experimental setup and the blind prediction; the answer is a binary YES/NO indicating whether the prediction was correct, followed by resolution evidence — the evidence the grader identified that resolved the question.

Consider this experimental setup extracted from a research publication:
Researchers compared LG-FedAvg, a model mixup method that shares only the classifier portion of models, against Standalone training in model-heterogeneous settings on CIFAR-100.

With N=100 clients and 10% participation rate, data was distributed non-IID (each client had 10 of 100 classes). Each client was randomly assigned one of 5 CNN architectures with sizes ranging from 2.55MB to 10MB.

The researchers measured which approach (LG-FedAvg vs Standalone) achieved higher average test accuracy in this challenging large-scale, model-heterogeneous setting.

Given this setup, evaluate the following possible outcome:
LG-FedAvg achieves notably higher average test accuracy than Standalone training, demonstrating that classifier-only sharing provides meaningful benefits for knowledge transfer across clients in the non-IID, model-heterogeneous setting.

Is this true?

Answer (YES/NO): NO